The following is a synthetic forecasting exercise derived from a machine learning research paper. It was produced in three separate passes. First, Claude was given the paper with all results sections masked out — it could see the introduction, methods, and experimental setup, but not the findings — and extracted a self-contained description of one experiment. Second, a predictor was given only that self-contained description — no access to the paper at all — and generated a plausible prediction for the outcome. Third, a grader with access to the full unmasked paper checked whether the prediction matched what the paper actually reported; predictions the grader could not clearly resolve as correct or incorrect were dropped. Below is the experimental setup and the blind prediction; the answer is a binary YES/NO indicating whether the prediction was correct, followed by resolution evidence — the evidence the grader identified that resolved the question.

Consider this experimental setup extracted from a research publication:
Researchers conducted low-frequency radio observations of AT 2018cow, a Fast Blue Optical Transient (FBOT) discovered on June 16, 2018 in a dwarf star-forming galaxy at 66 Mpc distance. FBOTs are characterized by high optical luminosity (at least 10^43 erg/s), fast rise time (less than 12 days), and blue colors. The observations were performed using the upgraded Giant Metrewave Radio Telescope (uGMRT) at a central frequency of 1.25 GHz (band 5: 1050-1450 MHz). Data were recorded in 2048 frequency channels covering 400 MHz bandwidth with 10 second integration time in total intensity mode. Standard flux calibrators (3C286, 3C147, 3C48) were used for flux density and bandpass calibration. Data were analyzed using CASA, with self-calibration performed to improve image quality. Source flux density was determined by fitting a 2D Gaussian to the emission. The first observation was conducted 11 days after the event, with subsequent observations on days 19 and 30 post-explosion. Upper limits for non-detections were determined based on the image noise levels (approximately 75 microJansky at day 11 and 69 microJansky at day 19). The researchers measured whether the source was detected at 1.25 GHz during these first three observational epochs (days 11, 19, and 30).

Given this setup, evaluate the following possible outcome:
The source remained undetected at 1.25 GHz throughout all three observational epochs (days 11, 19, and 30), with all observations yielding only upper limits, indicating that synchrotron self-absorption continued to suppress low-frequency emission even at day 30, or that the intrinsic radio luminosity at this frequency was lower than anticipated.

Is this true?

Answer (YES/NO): NO